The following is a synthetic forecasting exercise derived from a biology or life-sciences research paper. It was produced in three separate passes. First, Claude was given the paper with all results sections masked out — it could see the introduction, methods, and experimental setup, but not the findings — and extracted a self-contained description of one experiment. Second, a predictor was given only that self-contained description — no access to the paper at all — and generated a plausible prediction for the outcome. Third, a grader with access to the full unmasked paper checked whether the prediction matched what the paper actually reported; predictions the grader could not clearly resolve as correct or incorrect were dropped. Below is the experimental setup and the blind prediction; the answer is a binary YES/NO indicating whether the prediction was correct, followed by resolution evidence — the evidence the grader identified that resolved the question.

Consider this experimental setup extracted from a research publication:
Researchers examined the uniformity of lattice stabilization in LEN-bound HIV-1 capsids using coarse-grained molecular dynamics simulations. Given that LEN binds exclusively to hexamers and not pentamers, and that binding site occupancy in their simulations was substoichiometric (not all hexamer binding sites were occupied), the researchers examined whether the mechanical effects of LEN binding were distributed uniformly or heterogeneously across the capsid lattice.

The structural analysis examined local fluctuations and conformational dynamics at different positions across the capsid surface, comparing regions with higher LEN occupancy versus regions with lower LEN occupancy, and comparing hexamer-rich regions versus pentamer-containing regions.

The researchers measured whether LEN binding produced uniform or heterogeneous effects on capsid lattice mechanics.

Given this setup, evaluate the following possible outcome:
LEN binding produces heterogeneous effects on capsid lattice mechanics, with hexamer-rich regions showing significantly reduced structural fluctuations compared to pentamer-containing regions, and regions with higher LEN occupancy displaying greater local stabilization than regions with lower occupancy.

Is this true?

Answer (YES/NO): NO